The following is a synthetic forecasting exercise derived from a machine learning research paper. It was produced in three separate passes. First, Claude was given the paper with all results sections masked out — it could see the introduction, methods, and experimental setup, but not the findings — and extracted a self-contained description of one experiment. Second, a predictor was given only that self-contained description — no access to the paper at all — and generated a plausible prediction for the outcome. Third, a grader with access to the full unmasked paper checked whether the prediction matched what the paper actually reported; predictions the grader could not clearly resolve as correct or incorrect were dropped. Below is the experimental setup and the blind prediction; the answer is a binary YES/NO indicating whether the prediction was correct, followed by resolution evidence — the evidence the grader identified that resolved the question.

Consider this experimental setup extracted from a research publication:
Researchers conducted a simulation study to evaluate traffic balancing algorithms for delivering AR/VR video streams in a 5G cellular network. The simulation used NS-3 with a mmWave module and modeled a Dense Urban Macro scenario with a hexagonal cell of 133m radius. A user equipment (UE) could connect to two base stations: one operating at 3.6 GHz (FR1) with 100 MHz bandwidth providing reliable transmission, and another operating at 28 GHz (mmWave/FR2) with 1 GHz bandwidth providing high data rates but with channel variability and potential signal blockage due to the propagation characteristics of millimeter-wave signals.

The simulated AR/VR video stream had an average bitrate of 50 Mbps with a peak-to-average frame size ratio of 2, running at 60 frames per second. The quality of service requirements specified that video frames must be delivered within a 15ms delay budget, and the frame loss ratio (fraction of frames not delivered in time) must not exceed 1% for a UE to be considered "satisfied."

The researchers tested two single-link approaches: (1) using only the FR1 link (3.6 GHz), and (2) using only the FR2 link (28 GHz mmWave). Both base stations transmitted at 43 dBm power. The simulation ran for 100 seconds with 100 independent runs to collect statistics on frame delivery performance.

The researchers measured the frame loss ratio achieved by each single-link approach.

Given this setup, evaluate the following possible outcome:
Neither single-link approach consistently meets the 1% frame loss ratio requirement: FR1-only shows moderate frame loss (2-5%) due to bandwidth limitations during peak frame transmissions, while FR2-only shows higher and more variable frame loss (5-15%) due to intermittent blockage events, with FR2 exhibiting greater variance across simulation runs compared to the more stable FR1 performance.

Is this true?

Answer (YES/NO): NO